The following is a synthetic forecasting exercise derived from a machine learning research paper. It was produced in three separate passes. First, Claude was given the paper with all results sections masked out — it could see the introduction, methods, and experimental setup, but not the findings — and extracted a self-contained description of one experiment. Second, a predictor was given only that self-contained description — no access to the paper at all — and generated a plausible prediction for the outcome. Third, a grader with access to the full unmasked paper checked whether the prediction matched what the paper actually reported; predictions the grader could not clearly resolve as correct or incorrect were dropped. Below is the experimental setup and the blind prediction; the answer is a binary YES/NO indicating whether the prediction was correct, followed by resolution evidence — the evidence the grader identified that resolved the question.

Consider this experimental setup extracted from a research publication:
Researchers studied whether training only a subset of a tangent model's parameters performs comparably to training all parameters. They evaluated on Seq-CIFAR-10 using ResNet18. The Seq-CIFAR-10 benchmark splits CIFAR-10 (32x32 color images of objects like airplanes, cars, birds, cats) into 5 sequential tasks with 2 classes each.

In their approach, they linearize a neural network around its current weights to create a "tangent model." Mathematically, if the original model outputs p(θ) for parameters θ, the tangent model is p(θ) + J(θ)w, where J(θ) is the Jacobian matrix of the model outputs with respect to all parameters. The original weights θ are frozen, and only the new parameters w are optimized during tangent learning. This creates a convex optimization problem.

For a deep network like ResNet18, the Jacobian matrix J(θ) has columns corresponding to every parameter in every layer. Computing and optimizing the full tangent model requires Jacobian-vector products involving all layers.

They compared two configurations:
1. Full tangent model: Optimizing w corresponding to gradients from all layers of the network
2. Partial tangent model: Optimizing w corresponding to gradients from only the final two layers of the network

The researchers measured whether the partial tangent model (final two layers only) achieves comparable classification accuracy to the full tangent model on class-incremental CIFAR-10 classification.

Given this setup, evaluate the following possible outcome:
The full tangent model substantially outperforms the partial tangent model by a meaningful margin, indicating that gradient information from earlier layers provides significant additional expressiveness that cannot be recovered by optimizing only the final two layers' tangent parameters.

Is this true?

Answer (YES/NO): NO